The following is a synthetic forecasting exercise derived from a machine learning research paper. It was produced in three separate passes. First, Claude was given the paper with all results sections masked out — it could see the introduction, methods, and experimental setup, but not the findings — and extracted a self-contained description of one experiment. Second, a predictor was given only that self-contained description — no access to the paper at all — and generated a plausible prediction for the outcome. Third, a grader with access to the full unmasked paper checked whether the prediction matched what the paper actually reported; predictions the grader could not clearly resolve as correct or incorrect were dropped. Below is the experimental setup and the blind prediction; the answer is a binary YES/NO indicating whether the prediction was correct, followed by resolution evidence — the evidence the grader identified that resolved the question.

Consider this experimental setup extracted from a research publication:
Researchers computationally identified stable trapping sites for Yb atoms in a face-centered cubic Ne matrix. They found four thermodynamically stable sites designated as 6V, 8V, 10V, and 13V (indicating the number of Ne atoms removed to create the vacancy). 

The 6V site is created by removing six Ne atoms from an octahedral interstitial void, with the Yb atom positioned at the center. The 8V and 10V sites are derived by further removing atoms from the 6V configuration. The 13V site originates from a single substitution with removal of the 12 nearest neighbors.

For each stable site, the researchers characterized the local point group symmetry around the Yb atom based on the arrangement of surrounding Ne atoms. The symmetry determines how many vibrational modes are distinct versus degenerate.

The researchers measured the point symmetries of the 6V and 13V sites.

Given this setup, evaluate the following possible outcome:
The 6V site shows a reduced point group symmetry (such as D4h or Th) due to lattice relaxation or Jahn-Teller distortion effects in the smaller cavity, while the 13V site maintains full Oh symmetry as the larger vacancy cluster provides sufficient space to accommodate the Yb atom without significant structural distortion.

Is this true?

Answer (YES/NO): NO